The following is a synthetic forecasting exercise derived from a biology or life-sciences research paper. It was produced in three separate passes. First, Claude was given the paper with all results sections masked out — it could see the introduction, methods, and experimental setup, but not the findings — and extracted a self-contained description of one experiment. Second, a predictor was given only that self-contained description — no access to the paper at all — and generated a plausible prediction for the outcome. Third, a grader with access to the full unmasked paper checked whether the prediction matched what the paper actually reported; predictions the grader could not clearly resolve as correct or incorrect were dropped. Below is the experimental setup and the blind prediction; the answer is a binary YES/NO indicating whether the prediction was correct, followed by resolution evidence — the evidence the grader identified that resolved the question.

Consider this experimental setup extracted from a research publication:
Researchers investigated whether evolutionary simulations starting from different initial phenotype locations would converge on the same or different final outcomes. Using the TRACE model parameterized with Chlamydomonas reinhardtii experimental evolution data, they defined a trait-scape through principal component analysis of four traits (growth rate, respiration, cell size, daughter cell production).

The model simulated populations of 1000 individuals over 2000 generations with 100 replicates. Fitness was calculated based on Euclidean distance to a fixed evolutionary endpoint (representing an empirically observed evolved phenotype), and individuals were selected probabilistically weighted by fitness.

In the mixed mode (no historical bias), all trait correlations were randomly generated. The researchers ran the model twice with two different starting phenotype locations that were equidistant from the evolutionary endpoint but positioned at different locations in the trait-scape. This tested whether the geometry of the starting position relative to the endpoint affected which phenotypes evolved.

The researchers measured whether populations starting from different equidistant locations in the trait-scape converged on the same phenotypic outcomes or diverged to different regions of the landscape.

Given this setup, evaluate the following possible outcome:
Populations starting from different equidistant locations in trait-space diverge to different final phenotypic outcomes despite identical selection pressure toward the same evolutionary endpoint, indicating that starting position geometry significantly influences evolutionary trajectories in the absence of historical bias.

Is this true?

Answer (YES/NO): NO